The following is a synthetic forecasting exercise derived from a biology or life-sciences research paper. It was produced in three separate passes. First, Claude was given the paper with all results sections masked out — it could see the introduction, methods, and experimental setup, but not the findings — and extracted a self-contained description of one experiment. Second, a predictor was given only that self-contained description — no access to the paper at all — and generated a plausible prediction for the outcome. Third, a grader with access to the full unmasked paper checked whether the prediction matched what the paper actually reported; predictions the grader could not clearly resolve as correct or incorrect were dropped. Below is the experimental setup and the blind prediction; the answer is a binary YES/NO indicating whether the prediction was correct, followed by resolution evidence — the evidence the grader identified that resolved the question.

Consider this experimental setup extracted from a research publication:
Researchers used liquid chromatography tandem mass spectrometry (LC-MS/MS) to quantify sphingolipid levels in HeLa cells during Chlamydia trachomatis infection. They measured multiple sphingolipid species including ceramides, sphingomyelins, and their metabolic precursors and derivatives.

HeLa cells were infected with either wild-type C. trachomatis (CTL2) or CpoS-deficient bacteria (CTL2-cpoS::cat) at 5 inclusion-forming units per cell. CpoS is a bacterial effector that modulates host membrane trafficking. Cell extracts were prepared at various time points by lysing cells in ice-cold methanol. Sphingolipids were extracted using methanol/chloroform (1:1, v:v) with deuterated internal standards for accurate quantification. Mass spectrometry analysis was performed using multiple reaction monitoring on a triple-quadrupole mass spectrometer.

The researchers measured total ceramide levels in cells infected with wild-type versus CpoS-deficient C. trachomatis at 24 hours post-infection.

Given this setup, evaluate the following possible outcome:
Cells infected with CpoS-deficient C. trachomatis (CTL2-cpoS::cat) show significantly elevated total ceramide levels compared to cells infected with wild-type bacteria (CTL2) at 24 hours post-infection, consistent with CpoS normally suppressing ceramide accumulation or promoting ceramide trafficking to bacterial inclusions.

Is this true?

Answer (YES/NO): NO